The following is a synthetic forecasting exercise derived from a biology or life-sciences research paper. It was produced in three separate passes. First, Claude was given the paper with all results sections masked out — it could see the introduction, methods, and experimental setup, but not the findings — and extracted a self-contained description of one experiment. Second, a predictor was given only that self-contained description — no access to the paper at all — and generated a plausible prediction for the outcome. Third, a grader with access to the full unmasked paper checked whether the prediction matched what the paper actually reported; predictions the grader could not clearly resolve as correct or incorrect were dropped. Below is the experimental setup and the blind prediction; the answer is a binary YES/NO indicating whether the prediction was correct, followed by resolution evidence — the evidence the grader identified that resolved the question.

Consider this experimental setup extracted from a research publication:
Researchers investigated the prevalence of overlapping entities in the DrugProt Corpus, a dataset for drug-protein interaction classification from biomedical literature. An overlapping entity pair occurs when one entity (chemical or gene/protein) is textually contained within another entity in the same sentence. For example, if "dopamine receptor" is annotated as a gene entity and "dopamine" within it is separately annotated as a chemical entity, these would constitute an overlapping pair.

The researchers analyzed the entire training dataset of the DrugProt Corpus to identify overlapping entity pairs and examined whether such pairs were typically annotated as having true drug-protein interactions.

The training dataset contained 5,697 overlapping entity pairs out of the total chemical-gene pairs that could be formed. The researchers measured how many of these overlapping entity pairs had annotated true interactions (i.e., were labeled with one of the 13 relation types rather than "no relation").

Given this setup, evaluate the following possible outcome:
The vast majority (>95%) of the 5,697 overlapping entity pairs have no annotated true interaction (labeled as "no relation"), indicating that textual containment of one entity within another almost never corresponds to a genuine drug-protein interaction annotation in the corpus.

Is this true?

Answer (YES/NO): YES